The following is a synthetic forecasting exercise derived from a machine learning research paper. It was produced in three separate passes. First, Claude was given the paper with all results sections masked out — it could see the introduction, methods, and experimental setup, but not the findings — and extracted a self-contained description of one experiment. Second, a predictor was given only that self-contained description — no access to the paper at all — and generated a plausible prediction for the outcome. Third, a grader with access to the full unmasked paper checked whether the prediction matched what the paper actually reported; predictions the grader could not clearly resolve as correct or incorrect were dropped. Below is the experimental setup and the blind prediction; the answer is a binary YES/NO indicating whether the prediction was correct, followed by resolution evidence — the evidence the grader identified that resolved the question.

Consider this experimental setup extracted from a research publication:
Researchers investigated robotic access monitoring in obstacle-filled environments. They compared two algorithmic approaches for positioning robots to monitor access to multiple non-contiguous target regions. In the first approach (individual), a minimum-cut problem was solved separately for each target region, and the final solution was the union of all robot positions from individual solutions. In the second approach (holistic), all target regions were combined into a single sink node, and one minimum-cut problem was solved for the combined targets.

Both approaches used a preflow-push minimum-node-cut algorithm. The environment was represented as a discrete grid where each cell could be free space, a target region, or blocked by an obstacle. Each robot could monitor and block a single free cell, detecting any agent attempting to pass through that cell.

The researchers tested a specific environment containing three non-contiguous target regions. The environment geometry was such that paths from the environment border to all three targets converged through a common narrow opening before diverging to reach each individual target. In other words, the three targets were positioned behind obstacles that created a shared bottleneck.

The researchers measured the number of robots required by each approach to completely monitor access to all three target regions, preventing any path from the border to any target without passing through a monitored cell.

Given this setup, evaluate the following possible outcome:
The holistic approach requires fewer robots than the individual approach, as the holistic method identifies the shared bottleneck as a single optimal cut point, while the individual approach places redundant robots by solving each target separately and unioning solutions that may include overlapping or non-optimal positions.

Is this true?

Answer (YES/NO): YES